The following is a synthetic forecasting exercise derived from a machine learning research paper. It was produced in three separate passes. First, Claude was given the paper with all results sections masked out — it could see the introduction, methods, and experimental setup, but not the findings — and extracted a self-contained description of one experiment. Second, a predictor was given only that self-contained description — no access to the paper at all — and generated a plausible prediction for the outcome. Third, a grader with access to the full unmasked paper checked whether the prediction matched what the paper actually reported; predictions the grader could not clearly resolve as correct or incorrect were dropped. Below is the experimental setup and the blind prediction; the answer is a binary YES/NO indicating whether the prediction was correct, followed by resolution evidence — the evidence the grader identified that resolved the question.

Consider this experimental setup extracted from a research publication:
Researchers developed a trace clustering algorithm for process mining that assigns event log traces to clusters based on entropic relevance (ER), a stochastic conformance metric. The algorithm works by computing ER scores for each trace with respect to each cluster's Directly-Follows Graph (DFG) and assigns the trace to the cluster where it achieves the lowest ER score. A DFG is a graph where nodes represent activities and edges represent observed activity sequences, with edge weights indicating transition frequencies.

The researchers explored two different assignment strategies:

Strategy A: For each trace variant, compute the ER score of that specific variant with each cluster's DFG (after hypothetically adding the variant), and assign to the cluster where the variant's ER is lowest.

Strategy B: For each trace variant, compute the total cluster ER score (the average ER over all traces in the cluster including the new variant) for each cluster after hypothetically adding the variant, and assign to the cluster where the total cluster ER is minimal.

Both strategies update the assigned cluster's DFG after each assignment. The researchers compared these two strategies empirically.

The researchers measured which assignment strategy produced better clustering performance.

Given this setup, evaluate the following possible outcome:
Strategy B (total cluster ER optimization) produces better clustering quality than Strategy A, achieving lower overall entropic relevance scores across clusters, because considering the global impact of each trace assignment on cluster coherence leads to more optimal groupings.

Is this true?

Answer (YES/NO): NO